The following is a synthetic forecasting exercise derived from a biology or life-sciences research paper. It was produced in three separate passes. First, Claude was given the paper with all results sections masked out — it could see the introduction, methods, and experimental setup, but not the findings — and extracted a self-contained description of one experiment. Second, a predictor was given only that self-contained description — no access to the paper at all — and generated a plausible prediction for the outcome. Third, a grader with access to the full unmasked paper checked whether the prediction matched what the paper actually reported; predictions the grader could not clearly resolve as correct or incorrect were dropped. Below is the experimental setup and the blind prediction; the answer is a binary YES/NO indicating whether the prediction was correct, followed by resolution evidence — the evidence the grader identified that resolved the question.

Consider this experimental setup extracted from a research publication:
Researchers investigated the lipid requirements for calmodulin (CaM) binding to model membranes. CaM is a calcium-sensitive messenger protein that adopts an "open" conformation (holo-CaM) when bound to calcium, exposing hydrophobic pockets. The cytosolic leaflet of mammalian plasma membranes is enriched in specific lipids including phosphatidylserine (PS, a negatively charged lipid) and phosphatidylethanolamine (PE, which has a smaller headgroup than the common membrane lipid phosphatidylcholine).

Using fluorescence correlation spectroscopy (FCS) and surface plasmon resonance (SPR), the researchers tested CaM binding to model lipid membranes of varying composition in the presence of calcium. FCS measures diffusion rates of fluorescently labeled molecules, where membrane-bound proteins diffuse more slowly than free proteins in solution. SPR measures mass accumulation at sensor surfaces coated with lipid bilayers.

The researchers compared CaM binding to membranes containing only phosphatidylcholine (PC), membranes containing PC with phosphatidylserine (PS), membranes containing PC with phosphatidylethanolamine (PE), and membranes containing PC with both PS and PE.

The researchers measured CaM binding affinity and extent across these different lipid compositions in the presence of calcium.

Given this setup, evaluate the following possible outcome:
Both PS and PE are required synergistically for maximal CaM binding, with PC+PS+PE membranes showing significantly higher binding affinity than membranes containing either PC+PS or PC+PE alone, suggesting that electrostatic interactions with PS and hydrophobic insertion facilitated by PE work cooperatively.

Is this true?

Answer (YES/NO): YES